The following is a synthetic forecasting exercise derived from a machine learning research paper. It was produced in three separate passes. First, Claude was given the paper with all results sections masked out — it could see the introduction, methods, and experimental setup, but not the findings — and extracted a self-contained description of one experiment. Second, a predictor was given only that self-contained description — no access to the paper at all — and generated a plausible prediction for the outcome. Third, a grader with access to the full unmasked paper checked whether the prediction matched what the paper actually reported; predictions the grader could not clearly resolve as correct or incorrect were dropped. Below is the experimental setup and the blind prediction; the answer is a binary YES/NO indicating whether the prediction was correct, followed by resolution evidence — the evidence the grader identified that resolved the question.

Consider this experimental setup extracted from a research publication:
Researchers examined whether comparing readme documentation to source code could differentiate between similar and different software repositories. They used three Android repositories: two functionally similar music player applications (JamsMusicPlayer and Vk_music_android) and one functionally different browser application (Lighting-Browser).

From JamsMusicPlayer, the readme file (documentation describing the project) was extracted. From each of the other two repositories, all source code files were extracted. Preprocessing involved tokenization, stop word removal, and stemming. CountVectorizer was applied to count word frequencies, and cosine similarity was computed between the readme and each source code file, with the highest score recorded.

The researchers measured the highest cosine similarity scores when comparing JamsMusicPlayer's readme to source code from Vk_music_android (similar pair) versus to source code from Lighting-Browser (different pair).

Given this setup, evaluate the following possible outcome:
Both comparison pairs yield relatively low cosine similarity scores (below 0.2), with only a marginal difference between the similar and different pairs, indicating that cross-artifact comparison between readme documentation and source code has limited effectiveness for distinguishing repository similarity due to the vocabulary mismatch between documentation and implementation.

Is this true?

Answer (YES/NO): NO